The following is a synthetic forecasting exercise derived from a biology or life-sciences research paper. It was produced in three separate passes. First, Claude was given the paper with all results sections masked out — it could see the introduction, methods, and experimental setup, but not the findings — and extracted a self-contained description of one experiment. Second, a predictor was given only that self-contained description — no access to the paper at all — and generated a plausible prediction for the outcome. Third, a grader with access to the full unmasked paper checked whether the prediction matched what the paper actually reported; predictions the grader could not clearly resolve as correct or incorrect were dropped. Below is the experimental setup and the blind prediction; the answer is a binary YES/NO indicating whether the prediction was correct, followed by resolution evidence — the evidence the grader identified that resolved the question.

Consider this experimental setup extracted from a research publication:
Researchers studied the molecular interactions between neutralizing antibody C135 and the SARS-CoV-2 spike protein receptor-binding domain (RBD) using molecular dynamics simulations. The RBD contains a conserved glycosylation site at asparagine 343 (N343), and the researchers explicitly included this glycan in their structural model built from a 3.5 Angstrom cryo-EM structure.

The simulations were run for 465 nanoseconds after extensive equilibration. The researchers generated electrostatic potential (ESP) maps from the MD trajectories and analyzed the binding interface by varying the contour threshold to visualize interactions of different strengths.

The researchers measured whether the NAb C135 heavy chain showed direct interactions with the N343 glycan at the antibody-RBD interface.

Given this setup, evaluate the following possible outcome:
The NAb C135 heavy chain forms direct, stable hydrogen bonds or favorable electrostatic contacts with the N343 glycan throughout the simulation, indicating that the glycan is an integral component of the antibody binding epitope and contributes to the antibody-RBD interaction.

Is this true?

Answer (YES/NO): NO